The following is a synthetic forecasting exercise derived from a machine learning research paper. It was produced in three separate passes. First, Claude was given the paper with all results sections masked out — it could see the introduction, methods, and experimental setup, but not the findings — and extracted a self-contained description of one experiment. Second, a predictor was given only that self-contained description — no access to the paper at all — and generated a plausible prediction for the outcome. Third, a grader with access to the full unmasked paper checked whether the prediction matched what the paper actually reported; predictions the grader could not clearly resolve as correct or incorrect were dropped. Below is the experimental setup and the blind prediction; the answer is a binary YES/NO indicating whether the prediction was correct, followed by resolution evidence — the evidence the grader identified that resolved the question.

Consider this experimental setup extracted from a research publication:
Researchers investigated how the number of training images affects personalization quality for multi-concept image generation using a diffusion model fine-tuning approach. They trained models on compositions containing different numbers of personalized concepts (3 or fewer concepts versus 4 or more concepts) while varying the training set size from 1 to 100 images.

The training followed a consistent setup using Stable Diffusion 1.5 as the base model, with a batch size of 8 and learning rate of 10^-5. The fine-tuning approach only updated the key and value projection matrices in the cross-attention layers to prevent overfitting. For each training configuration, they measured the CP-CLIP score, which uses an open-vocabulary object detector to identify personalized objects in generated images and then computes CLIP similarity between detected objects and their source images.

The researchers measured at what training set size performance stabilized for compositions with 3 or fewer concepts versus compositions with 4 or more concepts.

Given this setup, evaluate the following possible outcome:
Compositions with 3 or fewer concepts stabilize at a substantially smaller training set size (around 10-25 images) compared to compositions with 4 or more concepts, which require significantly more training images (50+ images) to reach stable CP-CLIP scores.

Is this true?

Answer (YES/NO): NO